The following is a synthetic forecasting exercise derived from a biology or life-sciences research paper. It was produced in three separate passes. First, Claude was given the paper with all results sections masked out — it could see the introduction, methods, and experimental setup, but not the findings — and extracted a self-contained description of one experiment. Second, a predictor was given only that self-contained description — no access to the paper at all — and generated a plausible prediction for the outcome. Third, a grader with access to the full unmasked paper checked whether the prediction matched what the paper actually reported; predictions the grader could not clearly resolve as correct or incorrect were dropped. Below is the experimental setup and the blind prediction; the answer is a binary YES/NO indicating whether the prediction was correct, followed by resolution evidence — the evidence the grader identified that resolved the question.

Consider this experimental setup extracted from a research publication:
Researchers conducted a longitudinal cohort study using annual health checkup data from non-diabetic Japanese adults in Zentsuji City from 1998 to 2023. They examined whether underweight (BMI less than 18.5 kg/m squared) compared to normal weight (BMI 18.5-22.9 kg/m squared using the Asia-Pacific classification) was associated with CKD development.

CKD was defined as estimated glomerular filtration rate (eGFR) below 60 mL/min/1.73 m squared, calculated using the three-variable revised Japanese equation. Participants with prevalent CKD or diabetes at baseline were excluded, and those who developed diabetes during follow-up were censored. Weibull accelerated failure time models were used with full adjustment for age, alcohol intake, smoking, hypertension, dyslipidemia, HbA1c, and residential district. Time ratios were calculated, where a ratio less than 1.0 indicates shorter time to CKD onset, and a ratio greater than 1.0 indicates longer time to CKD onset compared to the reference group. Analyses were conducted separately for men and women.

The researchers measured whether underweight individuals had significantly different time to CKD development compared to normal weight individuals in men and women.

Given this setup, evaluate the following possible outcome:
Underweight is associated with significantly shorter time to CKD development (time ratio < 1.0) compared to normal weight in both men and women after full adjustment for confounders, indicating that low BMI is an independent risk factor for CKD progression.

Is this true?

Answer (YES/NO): NO